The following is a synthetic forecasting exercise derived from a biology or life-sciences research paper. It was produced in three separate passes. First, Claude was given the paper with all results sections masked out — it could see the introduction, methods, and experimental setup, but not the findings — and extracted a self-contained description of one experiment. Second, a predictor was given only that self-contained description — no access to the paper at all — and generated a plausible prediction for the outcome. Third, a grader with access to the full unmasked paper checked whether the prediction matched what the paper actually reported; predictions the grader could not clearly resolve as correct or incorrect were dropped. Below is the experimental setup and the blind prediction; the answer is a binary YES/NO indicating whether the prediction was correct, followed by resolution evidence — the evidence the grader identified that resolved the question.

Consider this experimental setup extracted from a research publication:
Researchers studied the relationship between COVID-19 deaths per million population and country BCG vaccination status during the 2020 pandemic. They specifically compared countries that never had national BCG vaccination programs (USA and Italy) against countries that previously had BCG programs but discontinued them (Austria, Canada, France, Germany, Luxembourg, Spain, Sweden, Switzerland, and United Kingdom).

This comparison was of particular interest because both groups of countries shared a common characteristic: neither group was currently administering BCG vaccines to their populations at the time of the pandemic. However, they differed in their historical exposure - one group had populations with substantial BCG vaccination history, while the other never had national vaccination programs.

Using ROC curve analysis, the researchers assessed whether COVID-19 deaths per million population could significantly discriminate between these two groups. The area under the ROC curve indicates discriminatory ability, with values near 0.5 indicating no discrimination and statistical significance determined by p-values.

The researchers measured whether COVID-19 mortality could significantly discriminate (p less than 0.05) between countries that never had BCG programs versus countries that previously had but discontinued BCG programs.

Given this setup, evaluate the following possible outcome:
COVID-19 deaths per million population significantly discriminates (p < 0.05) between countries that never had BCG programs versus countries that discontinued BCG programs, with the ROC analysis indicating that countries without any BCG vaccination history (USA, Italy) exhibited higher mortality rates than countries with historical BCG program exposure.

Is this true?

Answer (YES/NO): NO